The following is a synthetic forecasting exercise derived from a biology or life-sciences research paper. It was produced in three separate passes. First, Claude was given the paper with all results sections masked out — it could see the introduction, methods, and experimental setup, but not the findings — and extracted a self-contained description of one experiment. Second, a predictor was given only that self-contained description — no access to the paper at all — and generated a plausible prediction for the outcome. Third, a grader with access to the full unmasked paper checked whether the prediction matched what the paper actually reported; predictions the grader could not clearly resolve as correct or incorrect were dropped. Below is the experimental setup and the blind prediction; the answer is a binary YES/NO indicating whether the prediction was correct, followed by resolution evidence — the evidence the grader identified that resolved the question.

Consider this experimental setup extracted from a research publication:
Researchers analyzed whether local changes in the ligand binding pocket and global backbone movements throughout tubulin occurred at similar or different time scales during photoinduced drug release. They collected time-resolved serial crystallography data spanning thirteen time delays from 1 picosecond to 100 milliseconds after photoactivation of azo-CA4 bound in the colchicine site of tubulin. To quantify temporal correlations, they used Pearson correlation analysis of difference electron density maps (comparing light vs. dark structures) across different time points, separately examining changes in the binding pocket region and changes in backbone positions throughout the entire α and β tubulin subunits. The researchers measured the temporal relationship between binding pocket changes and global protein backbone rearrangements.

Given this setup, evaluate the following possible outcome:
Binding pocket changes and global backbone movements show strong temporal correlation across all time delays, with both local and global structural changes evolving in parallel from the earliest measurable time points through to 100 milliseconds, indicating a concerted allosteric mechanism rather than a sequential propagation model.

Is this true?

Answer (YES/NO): NO